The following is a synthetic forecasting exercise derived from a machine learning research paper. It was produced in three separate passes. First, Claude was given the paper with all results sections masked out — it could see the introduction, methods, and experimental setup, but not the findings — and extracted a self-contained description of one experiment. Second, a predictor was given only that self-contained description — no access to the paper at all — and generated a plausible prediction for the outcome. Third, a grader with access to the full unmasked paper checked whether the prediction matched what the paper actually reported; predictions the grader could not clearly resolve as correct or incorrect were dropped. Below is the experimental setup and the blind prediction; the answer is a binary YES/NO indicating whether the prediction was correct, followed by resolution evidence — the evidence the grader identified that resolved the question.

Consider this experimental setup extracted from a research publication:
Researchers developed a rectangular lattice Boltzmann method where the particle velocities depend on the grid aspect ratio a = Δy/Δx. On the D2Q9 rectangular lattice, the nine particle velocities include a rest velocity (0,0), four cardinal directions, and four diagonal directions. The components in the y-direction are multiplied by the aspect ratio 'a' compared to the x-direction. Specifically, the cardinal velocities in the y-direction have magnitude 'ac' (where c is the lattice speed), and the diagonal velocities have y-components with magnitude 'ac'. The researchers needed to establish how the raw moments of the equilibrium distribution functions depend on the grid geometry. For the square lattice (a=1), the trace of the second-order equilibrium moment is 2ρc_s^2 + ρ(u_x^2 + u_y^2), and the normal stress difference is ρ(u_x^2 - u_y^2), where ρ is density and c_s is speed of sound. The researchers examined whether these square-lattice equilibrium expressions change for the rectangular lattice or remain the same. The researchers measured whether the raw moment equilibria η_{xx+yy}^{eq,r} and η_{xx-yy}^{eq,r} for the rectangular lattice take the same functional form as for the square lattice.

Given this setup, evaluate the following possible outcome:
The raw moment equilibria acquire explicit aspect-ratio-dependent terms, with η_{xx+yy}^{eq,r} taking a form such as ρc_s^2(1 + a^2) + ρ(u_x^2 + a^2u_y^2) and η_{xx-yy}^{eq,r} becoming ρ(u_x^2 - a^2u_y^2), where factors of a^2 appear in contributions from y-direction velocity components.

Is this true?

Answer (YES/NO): NO